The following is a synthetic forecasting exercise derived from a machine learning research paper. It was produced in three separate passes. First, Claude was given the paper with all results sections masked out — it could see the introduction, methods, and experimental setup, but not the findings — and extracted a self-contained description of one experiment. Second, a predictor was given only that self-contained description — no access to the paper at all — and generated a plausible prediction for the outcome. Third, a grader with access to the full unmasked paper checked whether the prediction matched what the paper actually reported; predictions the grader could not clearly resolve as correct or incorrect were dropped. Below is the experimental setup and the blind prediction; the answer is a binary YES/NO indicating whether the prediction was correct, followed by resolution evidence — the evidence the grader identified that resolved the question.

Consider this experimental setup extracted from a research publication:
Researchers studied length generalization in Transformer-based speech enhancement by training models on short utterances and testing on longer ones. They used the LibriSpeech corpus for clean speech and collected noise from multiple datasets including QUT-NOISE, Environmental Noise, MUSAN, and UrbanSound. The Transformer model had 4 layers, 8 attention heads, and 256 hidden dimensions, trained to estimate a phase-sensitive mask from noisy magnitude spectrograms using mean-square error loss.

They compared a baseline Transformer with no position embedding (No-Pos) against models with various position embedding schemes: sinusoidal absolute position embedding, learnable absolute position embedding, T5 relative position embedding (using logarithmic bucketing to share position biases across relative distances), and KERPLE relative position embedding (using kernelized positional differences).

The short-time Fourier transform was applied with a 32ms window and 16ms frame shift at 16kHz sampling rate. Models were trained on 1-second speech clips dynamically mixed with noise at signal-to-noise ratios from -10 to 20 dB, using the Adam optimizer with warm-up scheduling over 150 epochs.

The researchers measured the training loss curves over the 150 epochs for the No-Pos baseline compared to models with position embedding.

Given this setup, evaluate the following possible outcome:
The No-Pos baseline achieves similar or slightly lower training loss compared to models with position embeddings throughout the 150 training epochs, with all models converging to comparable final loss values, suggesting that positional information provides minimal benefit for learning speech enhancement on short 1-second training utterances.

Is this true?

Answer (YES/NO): NO